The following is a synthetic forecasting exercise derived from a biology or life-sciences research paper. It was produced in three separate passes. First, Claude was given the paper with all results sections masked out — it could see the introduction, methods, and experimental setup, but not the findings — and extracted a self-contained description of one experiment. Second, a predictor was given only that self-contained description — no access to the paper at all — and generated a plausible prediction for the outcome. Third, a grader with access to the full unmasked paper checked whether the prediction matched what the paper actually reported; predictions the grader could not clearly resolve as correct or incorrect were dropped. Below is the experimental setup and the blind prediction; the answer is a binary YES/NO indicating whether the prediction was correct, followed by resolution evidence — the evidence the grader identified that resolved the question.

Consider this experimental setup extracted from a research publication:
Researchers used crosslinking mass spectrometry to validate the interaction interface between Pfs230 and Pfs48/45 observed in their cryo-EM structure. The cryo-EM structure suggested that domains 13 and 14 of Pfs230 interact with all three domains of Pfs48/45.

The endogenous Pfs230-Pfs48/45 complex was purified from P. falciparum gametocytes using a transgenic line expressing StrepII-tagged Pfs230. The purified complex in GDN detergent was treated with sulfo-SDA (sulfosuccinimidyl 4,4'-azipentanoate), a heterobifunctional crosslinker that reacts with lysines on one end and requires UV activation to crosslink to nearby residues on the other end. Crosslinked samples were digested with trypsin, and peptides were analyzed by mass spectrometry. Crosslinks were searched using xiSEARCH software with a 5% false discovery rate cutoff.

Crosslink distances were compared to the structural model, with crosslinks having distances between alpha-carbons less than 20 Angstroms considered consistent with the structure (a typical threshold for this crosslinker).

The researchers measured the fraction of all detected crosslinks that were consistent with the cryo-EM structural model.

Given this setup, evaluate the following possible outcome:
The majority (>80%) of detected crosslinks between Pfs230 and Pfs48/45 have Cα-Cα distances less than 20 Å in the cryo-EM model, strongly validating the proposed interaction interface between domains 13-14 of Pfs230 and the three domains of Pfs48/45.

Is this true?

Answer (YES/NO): NO